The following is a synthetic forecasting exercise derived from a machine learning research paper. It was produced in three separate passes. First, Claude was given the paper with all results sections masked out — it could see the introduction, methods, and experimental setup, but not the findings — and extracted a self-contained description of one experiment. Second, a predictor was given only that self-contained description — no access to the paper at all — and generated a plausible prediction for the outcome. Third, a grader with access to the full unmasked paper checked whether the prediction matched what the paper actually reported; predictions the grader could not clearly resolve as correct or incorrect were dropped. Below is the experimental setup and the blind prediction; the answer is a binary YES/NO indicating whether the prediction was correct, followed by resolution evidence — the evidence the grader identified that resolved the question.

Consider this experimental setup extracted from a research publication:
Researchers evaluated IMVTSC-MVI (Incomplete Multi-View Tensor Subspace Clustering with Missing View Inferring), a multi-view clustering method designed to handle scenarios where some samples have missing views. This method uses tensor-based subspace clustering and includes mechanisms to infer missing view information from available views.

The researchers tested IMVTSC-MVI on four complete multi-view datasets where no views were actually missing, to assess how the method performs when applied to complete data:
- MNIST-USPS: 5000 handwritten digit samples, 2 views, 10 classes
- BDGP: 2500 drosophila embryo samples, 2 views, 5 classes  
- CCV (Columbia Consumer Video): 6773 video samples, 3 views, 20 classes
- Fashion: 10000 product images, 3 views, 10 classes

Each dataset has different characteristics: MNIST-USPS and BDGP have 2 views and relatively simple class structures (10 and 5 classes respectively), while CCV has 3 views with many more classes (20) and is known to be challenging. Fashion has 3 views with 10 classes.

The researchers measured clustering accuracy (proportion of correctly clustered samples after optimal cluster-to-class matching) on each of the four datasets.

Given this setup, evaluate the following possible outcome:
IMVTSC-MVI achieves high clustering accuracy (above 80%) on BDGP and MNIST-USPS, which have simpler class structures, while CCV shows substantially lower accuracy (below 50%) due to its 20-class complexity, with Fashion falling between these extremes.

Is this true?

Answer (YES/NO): NO